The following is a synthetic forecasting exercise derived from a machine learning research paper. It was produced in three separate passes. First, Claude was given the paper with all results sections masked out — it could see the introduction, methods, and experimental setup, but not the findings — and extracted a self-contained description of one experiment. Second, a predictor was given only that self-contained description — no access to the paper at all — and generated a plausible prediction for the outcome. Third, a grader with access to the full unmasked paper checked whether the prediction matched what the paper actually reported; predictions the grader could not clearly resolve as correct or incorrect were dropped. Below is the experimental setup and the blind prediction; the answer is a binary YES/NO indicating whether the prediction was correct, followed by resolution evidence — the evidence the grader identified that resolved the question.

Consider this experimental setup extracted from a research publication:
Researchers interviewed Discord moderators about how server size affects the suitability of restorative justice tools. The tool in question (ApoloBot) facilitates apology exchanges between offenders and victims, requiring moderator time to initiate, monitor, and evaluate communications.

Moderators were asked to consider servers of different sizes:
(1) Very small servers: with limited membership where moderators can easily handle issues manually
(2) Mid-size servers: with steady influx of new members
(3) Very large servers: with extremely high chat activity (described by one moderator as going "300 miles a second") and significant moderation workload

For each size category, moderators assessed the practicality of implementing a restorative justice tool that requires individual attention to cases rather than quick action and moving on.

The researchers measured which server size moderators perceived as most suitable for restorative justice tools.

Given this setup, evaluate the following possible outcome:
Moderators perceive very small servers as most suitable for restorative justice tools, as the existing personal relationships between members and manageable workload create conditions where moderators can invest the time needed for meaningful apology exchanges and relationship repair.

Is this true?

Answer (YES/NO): NO